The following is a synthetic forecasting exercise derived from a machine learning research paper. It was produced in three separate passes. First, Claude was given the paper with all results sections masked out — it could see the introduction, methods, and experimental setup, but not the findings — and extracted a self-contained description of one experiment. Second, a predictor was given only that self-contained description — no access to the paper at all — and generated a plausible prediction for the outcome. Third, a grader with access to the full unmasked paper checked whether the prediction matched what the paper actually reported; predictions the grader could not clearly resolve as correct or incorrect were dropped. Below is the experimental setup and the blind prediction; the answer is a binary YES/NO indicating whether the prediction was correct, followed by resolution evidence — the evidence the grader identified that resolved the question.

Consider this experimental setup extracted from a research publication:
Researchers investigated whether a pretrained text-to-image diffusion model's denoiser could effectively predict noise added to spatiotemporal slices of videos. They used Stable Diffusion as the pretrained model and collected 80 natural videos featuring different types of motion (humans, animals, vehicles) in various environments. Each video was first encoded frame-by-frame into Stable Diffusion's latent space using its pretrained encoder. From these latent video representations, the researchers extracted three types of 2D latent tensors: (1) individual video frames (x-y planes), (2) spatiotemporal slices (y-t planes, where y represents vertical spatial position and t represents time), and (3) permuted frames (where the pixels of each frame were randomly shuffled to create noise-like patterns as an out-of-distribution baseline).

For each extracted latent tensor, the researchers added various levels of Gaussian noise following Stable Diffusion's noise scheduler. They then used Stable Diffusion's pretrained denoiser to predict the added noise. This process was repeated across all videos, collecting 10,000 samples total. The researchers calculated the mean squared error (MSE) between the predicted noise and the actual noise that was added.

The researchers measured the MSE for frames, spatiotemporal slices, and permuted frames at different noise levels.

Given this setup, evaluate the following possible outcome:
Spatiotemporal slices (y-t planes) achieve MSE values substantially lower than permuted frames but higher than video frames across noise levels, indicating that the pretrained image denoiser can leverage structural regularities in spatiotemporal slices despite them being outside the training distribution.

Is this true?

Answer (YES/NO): NO